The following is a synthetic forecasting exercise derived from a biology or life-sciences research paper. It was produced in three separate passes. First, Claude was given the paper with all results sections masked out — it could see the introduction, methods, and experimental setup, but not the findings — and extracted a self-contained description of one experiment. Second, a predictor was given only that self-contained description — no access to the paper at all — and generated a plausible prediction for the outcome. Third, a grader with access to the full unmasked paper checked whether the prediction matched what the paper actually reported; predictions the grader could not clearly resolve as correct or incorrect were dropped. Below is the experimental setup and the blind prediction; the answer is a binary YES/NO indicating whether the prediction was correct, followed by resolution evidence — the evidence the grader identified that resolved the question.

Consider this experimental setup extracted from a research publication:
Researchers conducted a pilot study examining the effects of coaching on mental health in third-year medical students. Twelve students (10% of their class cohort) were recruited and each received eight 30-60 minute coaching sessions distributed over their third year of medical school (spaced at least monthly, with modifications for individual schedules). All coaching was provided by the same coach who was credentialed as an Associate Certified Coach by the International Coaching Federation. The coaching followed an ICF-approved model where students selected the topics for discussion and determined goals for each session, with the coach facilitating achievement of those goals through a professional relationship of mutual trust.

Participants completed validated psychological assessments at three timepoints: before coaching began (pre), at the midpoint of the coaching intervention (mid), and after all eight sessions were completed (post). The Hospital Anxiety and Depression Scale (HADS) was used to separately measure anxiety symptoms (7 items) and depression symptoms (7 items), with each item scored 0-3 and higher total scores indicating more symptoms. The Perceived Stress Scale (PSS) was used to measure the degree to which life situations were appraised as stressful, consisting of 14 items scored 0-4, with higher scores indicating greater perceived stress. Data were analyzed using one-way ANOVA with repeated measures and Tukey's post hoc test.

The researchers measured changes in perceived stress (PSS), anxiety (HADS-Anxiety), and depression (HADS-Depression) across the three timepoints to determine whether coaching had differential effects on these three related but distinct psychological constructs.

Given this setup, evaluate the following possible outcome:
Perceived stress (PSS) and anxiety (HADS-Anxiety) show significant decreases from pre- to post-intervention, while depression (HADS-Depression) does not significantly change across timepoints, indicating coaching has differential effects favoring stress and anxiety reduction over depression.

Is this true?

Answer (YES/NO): NO